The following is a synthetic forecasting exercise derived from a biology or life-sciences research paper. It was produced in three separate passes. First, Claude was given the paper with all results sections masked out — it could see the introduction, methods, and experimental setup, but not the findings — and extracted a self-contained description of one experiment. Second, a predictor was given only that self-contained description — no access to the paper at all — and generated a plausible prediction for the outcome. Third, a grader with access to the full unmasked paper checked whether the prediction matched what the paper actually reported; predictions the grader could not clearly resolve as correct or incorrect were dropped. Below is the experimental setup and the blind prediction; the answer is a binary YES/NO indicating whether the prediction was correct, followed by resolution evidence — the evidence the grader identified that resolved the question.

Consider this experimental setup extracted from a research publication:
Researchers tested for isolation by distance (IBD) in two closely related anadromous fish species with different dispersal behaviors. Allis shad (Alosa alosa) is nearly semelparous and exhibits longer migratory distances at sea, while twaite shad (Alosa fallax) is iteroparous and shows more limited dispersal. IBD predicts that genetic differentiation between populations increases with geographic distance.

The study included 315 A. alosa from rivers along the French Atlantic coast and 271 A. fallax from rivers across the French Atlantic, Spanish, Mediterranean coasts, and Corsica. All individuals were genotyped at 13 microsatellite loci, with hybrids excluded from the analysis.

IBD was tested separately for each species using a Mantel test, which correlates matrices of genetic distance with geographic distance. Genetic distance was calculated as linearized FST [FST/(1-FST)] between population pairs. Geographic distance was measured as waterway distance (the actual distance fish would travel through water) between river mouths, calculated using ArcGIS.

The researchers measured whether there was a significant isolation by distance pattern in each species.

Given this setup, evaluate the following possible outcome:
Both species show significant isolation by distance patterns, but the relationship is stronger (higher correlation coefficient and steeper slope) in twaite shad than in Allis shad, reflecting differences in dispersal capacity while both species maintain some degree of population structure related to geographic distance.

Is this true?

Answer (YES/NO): NO